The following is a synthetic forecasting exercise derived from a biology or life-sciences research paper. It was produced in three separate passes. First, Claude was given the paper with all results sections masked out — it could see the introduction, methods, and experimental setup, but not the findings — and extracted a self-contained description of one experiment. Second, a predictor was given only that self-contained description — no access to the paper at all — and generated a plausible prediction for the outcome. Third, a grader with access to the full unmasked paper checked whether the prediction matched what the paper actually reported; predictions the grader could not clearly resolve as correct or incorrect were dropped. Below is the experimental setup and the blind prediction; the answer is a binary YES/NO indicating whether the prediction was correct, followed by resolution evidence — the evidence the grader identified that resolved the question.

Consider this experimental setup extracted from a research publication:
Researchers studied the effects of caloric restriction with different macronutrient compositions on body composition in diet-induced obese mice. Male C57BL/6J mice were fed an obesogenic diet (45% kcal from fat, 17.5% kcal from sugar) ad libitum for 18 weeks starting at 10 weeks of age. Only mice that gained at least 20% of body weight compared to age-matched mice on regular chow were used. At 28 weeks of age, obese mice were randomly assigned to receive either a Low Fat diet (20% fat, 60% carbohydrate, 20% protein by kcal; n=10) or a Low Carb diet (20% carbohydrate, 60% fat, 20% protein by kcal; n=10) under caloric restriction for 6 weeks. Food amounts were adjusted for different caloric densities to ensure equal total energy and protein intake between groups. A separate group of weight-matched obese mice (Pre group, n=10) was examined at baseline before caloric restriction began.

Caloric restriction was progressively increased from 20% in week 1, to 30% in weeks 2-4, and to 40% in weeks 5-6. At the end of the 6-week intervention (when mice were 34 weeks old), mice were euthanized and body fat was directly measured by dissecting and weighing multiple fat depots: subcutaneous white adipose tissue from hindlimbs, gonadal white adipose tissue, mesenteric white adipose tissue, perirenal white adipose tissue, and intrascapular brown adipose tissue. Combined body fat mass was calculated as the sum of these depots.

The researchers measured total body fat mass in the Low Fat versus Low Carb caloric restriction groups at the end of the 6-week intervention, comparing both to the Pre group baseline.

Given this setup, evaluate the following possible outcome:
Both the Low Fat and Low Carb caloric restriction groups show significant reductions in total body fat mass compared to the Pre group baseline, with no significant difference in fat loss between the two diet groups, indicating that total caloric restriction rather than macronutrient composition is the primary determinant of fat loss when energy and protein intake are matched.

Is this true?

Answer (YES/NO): YES